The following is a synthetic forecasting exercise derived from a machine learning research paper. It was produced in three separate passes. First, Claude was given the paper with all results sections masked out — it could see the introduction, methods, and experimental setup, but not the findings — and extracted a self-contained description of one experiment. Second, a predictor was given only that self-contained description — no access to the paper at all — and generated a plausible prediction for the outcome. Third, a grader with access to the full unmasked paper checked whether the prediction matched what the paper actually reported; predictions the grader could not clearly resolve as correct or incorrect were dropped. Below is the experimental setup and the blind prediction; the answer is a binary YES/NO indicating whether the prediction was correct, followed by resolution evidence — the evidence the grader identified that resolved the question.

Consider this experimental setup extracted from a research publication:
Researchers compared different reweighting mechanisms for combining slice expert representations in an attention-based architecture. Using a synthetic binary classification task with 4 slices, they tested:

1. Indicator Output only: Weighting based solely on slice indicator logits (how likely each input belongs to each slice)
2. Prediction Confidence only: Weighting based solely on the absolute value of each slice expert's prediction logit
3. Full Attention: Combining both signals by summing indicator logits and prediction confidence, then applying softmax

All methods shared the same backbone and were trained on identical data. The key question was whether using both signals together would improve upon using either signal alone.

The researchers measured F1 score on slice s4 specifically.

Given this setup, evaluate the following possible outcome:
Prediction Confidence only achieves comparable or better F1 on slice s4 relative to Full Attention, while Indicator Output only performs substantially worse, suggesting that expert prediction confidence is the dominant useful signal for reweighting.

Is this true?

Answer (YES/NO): NO